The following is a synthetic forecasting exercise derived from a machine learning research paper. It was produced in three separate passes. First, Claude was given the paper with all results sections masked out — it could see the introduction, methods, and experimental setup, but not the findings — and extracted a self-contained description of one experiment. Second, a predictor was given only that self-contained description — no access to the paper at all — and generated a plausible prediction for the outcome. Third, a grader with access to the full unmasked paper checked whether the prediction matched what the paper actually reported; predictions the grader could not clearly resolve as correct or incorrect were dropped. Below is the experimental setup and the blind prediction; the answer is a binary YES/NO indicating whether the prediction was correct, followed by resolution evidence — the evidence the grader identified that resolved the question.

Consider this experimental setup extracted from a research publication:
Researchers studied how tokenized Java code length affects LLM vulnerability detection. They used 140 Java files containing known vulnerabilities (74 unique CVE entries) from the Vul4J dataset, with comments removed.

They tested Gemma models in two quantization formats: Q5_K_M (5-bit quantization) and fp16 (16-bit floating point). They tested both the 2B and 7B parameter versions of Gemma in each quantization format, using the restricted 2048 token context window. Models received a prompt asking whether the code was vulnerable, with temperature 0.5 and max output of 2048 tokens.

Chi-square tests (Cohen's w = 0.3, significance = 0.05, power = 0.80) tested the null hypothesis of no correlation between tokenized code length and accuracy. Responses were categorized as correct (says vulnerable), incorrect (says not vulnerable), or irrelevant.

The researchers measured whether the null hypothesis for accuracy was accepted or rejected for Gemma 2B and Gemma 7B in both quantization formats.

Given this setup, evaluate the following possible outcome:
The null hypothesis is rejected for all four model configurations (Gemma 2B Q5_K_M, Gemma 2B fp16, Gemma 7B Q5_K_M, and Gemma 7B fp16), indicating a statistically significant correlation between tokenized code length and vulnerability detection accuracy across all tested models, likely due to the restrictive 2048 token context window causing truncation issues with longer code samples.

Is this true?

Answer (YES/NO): YES